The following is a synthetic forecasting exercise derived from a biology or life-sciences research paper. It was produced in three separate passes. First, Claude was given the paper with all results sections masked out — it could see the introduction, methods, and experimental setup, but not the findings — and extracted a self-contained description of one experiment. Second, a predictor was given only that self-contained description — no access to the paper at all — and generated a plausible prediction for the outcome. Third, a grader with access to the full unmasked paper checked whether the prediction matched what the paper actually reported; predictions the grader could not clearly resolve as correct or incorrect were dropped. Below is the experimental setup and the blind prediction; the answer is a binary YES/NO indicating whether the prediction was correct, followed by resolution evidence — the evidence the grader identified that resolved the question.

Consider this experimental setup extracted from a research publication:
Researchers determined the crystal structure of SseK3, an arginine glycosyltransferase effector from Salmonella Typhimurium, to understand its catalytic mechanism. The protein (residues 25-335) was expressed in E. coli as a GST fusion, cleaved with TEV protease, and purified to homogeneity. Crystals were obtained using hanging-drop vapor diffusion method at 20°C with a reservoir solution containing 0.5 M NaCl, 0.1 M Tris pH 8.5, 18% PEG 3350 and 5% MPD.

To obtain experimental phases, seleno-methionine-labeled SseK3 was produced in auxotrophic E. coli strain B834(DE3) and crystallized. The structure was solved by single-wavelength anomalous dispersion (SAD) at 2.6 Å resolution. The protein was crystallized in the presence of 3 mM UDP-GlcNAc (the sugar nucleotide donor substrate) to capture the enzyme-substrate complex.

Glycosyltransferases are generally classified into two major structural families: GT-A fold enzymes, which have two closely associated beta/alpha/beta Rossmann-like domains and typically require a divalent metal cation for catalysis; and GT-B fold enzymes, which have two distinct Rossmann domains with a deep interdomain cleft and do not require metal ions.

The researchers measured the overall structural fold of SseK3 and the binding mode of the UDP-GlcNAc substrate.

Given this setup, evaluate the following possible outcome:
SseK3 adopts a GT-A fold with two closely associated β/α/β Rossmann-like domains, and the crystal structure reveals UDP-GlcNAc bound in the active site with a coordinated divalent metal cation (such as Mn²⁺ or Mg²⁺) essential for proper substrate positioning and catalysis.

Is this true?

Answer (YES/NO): NO